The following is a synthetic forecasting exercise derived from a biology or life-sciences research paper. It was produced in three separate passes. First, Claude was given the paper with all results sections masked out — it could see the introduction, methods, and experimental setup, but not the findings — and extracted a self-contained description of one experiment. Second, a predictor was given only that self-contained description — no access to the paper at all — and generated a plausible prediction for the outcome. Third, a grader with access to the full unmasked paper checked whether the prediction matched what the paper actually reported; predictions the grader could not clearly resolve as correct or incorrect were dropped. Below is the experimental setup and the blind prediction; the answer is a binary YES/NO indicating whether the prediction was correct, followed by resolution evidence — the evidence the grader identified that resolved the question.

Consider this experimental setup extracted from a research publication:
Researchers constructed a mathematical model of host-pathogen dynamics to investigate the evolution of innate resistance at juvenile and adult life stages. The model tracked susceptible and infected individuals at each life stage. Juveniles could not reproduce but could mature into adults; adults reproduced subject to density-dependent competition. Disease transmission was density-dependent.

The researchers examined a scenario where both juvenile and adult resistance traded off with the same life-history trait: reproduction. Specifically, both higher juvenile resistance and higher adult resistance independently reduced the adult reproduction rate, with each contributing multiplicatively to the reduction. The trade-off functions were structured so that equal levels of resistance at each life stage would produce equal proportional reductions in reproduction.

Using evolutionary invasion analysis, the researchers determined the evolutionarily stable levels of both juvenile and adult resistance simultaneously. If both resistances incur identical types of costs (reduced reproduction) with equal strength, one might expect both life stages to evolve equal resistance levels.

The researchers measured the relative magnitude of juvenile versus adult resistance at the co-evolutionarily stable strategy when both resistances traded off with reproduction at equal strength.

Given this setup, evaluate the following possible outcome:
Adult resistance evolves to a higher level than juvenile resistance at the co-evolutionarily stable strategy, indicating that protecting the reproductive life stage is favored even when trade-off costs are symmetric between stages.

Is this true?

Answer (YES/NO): YES